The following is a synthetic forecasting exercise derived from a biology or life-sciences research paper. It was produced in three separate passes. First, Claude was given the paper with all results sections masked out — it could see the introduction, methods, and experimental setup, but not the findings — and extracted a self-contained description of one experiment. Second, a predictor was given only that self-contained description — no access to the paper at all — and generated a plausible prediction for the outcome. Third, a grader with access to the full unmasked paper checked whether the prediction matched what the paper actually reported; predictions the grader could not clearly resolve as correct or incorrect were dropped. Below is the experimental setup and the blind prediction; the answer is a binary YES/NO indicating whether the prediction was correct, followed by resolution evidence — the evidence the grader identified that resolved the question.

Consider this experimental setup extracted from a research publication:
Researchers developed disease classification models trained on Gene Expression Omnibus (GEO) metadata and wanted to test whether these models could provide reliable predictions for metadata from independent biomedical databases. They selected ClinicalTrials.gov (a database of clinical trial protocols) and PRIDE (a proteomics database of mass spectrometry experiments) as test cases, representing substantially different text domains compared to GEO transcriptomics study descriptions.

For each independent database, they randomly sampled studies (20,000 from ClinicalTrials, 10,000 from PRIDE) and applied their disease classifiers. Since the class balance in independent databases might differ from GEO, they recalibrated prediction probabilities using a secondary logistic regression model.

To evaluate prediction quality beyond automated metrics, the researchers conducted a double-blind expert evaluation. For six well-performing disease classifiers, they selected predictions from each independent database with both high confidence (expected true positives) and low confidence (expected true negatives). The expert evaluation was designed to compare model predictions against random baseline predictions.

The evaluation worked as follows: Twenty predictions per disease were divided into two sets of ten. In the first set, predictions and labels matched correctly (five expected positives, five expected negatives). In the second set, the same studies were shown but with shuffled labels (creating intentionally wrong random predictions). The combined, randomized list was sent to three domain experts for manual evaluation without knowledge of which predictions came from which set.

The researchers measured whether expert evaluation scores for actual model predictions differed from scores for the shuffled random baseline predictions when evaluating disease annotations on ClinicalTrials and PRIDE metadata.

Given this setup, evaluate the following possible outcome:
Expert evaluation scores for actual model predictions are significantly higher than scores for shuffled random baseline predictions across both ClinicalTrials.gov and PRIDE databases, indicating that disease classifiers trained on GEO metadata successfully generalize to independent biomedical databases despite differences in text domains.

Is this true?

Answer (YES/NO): YES